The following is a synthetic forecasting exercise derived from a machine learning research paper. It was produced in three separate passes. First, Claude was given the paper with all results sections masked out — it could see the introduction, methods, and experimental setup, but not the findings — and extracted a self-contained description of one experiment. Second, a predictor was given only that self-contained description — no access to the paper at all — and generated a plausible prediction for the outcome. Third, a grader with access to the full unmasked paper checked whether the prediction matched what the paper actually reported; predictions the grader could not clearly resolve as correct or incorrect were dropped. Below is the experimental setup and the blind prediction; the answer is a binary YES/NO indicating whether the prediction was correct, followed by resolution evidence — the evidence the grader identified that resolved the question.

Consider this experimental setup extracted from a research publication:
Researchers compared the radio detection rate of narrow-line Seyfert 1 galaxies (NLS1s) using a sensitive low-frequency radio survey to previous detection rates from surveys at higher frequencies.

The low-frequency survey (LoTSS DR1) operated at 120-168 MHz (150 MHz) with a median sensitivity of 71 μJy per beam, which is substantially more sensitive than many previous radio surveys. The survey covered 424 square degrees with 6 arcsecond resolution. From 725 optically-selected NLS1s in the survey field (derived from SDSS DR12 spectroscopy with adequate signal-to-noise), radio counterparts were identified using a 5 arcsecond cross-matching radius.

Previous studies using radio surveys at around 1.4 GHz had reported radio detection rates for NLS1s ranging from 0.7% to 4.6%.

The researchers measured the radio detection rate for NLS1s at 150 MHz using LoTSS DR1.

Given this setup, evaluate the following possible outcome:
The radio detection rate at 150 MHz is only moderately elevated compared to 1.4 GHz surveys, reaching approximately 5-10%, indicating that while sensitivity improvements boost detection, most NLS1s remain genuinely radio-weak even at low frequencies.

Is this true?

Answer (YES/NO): NO